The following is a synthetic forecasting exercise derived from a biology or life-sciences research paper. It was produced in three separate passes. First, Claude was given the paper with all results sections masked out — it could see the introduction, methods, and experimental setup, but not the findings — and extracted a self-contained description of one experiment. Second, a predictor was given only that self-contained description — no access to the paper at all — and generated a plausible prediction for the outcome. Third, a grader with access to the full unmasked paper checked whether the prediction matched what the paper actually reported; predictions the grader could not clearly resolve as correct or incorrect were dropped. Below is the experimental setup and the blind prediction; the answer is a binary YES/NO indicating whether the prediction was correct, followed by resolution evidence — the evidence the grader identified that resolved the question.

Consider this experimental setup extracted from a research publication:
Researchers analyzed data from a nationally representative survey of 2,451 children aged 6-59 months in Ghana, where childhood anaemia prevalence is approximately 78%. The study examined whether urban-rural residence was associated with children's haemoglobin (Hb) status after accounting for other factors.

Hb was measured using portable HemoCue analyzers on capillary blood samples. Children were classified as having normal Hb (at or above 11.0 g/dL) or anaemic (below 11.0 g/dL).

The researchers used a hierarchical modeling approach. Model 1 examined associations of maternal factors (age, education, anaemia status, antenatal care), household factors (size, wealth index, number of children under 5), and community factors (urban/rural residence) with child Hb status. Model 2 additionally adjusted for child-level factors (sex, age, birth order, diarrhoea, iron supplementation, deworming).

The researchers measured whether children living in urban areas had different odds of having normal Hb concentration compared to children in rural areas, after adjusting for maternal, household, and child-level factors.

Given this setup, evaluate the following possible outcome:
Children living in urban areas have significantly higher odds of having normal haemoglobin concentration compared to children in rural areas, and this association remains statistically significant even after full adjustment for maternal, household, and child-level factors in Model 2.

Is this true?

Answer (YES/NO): NO